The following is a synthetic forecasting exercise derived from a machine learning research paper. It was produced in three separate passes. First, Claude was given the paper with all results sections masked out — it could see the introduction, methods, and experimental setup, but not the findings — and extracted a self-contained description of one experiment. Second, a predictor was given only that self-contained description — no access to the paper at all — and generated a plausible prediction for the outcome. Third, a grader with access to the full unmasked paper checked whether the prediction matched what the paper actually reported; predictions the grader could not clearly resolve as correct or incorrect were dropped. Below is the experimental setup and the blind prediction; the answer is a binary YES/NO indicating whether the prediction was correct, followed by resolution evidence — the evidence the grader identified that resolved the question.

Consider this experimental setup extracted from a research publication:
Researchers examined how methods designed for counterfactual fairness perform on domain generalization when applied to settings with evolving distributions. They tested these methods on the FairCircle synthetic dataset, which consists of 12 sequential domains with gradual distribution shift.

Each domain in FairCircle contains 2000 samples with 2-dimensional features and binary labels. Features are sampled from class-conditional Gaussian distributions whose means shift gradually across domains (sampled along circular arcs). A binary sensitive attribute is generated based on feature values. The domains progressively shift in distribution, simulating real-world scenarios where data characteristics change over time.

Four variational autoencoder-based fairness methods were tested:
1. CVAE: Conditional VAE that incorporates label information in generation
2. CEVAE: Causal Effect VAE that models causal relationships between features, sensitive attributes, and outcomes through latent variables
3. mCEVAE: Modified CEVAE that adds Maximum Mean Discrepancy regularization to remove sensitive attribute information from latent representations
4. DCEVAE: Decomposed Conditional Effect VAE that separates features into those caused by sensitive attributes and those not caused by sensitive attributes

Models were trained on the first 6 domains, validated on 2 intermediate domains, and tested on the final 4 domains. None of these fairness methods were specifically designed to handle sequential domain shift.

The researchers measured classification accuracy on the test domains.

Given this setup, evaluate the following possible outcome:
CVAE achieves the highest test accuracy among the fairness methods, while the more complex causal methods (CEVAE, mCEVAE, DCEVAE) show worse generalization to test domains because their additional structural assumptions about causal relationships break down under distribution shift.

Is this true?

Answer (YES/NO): NO